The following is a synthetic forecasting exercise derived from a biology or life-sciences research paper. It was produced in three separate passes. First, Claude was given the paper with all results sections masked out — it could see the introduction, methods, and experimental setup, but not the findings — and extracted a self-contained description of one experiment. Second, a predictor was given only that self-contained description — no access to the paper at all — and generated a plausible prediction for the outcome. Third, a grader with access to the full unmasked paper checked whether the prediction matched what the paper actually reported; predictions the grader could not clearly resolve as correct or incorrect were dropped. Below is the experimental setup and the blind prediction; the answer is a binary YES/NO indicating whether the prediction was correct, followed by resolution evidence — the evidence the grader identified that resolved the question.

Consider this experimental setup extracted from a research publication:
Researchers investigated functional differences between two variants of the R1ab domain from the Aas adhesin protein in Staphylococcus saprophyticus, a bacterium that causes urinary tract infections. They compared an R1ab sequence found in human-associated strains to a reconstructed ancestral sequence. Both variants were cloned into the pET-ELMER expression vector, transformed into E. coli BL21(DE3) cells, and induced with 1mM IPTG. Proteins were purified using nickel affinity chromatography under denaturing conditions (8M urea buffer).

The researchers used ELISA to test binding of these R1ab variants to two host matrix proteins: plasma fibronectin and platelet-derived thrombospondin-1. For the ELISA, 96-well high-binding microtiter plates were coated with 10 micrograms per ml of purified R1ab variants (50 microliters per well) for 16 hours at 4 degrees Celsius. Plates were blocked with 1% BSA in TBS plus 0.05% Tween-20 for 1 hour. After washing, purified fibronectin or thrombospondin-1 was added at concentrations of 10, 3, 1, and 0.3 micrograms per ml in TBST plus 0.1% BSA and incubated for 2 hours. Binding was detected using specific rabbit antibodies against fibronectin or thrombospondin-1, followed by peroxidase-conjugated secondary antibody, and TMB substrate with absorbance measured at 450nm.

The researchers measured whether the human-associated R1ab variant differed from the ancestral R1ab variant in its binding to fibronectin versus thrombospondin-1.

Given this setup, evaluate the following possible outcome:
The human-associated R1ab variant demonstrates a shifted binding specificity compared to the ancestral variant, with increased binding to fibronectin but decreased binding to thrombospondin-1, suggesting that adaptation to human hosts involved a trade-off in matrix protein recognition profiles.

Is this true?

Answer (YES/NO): NO